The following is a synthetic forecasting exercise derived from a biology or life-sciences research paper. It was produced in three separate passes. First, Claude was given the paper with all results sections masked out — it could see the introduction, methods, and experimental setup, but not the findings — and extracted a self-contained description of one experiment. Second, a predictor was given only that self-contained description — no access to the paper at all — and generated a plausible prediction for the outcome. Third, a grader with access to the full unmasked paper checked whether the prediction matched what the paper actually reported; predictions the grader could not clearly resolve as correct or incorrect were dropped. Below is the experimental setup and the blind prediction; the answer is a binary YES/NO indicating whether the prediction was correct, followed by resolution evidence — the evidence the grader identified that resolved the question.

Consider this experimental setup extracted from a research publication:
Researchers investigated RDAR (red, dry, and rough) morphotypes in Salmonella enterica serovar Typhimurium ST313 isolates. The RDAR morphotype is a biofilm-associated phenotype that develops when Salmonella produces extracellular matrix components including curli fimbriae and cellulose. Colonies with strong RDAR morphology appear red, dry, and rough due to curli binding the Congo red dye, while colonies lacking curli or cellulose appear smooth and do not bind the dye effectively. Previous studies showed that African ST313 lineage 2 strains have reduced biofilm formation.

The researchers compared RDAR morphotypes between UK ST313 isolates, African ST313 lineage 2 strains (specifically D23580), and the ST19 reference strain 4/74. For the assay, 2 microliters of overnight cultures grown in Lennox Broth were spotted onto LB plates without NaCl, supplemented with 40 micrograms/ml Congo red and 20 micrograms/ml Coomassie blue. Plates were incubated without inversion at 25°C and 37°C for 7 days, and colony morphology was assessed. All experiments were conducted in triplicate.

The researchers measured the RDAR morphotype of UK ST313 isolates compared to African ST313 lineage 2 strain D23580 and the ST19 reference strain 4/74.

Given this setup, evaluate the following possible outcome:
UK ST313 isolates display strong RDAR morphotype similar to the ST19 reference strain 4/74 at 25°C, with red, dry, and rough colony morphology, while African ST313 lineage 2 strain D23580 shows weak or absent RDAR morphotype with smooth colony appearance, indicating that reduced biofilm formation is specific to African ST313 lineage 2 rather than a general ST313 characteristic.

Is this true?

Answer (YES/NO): NO